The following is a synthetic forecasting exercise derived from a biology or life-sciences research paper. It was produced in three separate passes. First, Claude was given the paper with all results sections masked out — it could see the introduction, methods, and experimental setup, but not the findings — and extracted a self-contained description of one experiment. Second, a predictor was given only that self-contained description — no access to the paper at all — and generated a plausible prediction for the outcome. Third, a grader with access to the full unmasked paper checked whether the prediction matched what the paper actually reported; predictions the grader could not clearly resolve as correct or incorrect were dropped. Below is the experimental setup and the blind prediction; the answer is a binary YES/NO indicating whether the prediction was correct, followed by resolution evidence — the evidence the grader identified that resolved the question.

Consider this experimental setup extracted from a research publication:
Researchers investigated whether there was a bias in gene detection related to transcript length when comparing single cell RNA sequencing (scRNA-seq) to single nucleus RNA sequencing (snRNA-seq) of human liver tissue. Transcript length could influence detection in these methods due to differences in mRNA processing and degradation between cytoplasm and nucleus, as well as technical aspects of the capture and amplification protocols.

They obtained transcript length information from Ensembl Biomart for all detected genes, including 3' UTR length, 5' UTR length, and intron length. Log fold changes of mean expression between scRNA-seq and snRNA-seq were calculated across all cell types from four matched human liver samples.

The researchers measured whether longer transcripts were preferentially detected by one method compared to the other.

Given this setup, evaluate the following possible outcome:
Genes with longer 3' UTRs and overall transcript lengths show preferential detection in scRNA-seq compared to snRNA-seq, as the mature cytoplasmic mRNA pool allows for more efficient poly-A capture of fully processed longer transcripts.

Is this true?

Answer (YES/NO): NO